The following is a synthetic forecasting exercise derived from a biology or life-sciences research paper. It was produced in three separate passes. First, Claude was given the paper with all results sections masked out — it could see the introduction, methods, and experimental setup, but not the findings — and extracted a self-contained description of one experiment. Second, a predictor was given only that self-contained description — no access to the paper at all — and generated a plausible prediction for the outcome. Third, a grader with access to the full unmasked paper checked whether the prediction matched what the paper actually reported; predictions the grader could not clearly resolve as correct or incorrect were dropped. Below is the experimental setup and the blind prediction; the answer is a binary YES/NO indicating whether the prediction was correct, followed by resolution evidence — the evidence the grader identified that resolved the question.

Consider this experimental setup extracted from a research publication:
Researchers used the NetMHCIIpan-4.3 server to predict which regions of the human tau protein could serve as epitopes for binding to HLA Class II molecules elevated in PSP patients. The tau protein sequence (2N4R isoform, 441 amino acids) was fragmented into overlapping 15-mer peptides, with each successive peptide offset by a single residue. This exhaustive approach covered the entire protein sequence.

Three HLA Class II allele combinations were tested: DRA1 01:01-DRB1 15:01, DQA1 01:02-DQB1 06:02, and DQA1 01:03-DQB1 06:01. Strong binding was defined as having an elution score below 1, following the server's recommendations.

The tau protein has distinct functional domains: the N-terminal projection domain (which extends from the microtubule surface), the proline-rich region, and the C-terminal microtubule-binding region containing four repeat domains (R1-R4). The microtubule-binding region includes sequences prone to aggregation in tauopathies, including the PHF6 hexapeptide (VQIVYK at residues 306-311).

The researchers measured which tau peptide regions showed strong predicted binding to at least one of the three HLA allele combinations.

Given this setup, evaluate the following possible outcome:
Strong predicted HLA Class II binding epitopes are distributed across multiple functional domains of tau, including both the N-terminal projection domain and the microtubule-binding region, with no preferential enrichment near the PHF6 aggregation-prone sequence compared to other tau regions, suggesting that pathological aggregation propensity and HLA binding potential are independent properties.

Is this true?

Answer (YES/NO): NO